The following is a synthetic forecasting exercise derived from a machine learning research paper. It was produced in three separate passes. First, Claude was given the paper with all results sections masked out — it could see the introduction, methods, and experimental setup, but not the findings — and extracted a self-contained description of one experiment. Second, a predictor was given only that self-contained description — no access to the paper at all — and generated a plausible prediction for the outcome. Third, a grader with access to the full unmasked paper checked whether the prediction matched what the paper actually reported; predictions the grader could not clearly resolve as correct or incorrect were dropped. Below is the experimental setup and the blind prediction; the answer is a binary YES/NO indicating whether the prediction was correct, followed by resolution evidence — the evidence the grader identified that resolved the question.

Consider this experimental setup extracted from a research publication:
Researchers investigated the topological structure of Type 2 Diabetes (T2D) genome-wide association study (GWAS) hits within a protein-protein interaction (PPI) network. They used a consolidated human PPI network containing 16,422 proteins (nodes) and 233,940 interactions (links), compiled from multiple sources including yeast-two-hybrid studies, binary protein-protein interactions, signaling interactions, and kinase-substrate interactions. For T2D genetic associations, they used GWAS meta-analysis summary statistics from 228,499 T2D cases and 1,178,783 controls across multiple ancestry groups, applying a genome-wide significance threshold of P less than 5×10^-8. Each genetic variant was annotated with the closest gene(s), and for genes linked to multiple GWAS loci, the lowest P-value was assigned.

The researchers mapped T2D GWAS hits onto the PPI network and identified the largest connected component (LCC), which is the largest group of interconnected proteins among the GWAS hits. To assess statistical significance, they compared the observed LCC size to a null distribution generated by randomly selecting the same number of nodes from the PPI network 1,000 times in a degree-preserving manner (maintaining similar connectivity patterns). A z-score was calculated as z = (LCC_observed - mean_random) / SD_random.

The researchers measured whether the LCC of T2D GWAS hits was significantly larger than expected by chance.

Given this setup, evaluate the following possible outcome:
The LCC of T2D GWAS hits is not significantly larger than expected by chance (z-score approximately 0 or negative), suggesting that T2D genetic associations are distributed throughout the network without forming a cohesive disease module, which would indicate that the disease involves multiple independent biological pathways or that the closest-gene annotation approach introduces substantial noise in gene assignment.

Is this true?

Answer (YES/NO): NO